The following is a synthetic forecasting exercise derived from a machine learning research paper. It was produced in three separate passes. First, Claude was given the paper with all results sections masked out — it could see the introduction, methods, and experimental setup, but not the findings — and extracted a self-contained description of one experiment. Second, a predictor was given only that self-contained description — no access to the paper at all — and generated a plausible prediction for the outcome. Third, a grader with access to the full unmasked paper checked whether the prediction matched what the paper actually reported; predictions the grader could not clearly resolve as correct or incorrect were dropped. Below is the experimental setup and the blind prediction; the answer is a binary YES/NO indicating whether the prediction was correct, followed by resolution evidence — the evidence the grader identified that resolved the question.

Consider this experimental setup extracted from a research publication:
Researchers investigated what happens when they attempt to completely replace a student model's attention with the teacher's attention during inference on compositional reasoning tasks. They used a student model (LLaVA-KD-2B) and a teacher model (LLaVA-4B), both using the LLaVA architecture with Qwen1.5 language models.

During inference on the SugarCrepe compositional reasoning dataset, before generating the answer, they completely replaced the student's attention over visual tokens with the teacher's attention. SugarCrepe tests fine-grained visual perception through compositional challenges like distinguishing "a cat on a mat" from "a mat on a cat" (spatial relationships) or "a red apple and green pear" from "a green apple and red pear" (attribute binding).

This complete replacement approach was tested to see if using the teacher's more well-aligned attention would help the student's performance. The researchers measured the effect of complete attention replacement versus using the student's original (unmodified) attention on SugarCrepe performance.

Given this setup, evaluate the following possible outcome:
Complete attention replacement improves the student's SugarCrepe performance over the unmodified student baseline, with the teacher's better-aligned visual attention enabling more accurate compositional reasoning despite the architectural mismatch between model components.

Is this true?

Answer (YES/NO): NO